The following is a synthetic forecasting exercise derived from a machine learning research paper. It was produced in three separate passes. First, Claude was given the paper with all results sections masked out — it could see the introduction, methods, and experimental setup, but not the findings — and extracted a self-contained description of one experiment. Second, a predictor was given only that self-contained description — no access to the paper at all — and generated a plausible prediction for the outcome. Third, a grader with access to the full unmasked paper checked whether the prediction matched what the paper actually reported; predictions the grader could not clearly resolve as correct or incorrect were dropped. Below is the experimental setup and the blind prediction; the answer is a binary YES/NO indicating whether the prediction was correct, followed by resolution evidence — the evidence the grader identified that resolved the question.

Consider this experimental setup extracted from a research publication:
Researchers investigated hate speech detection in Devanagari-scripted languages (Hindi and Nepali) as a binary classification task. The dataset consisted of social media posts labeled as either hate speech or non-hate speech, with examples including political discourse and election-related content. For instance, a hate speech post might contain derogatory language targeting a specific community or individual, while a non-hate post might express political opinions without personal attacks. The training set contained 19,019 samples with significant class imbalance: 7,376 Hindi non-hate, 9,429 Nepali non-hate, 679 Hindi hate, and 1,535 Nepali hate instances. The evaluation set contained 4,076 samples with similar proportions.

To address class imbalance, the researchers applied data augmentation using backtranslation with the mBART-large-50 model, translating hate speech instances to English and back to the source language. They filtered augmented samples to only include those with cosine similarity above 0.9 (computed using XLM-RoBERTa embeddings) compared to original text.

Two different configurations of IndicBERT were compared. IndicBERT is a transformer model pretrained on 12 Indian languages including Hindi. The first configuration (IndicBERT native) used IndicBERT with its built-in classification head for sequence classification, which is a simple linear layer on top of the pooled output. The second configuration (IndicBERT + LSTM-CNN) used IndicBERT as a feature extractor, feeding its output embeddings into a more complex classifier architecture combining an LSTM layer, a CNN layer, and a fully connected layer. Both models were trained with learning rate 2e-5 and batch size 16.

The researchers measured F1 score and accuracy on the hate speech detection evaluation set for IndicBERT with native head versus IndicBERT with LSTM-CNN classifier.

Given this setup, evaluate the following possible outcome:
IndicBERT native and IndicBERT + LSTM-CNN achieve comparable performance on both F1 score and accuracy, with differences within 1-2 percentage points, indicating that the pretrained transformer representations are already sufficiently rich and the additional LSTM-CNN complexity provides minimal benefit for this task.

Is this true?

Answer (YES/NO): NO